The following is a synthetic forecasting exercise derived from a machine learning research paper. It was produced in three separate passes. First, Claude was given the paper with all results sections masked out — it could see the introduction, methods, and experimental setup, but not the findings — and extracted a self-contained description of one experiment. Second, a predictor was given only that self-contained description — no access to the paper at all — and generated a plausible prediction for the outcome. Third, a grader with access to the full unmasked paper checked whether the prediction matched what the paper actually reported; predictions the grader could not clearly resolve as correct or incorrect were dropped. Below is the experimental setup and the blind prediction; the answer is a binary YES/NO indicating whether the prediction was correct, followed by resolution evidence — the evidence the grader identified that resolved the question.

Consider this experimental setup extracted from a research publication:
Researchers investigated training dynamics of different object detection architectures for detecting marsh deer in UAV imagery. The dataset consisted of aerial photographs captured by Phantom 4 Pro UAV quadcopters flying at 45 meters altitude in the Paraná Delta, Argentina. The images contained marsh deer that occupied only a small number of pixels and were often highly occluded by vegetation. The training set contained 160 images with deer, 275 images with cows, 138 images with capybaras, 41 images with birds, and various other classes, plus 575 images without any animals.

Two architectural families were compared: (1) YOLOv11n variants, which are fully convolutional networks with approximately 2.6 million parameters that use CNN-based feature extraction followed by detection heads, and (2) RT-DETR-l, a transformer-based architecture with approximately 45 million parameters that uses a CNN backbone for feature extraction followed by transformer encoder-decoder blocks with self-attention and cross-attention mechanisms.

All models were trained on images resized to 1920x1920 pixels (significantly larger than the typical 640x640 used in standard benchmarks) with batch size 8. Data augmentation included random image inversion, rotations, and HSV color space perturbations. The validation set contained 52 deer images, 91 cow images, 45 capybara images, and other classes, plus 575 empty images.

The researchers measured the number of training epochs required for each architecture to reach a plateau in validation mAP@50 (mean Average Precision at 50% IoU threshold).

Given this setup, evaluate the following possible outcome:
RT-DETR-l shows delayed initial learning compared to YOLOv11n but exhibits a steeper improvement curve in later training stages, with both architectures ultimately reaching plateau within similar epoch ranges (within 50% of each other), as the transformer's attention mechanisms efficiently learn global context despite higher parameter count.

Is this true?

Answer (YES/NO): NO